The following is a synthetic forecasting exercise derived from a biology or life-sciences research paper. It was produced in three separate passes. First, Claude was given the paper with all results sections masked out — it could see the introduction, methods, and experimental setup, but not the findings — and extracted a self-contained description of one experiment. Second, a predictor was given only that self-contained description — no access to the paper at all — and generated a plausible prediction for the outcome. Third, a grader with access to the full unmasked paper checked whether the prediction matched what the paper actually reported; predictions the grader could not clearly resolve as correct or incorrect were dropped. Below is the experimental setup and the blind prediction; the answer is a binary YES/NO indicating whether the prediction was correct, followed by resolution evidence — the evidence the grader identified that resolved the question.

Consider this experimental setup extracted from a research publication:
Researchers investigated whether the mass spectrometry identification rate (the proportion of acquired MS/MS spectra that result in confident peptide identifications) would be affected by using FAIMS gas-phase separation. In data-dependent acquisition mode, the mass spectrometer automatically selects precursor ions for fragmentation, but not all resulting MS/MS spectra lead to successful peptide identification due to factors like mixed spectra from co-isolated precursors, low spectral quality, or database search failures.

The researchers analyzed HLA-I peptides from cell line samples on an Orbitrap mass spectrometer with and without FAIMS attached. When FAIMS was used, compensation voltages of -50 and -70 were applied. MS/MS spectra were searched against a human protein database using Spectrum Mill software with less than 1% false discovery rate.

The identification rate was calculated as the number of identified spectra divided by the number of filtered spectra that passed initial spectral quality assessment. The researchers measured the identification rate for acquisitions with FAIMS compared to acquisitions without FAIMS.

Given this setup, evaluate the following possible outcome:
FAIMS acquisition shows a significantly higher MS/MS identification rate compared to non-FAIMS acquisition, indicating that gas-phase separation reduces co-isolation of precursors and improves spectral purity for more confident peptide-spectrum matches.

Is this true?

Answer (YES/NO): YES